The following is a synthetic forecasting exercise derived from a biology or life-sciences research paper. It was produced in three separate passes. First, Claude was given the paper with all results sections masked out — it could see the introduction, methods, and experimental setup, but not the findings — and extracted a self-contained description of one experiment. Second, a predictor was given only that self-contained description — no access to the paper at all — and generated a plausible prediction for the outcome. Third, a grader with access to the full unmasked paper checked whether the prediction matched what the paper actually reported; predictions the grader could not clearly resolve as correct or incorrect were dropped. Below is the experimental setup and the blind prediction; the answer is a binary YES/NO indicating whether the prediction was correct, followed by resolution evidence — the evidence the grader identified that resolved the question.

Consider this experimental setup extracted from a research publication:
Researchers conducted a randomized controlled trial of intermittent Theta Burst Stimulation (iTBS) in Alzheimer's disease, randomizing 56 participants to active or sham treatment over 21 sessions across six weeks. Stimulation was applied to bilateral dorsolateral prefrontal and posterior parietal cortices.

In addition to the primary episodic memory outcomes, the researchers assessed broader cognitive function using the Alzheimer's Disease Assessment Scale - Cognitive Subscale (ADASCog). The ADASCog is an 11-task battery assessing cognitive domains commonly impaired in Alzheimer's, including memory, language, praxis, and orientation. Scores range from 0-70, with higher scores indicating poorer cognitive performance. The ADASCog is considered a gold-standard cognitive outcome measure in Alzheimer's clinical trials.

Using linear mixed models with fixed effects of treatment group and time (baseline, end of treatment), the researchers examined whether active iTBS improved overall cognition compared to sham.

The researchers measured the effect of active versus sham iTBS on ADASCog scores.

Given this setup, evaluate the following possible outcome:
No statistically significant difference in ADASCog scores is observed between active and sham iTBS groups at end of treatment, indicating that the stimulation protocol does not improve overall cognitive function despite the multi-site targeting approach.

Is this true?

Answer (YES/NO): YES